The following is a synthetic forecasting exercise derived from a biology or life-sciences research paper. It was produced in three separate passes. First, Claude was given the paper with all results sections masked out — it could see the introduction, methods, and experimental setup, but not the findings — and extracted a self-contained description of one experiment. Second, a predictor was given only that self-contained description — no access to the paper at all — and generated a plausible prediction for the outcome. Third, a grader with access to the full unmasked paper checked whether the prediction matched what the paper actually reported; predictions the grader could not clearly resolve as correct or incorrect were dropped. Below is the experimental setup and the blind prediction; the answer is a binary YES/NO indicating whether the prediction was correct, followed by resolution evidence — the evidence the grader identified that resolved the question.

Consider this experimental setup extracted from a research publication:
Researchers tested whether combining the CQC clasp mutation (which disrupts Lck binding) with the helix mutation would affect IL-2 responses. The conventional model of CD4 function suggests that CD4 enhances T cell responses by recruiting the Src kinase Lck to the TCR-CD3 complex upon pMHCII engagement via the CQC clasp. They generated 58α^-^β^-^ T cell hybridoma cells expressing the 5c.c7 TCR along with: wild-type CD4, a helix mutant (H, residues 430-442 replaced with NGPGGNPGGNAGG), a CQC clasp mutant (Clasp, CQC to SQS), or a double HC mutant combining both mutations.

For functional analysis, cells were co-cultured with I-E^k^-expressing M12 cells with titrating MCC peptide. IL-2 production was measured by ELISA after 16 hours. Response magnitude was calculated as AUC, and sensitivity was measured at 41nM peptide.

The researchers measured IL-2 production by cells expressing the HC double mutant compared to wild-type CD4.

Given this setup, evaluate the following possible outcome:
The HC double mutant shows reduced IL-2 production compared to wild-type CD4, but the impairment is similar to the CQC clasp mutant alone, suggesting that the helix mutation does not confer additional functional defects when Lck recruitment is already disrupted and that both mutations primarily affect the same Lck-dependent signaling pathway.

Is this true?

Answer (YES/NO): NO